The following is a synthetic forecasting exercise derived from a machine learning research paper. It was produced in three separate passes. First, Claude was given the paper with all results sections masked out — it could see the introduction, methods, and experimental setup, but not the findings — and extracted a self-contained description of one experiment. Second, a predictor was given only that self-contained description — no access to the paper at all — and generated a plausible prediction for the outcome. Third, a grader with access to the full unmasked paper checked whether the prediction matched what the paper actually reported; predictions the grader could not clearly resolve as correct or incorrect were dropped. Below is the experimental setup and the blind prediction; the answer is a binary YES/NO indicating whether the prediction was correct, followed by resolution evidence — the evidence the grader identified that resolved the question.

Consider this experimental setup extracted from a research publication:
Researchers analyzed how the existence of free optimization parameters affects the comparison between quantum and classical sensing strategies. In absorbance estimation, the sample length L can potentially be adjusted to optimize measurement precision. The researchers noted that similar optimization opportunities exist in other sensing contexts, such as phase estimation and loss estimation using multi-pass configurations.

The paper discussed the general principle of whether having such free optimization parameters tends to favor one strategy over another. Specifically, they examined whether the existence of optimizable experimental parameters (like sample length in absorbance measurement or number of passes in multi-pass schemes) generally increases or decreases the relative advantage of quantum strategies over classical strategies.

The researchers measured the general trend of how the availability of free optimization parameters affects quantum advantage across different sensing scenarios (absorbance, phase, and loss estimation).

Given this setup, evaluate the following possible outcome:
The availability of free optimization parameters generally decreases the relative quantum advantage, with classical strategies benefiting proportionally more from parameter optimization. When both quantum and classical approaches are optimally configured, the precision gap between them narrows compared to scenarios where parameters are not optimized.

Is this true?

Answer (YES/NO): YES